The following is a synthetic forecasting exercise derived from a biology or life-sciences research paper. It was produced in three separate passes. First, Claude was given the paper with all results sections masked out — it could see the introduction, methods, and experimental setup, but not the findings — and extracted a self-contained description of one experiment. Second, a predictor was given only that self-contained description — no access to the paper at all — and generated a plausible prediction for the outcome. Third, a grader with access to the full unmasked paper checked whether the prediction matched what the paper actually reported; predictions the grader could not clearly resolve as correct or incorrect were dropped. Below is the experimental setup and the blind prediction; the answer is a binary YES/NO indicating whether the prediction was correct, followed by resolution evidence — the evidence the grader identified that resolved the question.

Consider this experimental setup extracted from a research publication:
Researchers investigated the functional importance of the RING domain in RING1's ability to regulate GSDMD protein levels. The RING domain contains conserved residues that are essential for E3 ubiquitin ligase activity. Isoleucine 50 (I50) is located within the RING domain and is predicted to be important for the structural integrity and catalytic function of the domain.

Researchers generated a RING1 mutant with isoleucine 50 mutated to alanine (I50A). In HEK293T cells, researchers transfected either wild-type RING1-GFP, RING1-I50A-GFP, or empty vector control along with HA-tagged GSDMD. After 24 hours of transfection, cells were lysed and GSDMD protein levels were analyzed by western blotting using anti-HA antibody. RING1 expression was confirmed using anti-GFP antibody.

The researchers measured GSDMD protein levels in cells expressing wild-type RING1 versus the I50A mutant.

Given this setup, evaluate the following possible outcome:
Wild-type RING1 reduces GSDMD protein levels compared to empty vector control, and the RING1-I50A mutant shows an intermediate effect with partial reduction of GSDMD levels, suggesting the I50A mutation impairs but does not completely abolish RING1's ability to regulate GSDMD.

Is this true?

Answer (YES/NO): NO